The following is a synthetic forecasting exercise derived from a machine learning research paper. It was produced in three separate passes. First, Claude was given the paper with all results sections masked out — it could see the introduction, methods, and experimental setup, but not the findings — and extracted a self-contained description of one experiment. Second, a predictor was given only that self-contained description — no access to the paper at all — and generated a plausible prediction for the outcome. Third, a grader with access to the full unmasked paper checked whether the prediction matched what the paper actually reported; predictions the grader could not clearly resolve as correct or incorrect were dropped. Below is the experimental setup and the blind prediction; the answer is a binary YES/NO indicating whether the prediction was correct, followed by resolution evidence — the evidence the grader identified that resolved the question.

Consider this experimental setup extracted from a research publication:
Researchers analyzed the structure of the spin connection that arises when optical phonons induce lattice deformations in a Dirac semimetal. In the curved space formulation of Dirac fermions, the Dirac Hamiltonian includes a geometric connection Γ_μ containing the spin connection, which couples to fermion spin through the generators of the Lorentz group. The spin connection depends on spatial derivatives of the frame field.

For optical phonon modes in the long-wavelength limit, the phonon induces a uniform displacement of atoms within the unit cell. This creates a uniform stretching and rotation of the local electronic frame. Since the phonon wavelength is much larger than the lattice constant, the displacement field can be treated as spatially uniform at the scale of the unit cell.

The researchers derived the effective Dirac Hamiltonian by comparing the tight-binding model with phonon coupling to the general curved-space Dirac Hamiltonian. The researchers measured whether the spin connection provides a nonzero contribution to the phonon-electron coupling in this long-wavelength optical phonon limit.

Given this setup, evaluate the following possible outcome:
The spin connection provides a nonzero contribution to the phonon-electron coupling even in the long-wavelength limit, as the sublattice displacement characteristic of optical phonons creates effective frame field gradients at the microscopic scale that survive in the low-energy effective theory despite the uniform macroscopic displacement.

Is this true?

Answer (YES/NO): NO